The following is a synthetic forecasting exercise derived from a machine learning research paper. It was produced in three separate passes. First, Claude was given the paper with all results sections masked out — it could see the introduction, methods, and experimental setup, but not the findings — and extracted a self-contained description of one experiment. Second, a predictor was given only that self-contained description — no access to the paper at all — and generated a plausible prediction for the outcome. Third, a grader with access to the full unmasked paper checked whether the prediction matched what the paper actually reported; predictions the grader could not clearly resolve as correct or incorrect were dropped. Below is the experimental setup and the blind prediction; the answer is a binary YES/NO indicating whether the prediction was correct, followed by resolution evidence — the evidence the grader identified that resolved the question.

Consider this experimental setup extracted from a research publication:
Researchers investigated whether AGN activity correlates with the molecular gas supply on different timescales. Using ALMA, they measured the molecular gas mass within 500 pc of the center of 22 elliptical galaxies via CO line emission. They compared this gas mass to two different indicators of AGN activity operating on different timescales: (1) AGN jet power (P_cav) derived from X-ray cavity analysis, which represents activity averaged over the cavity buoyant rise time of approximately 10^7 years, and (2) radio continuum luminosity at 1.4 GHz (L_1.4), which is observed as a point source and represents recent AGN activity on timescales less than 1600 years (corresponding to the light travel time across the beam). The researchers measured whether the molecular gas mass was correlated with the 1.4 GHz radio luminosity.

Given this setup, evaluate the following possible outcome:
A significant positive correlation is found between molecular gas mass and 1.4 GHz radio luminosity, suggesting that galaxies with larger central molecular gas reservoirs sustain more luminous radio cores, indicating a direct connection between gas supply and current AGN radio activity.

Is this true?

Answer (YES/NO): YES